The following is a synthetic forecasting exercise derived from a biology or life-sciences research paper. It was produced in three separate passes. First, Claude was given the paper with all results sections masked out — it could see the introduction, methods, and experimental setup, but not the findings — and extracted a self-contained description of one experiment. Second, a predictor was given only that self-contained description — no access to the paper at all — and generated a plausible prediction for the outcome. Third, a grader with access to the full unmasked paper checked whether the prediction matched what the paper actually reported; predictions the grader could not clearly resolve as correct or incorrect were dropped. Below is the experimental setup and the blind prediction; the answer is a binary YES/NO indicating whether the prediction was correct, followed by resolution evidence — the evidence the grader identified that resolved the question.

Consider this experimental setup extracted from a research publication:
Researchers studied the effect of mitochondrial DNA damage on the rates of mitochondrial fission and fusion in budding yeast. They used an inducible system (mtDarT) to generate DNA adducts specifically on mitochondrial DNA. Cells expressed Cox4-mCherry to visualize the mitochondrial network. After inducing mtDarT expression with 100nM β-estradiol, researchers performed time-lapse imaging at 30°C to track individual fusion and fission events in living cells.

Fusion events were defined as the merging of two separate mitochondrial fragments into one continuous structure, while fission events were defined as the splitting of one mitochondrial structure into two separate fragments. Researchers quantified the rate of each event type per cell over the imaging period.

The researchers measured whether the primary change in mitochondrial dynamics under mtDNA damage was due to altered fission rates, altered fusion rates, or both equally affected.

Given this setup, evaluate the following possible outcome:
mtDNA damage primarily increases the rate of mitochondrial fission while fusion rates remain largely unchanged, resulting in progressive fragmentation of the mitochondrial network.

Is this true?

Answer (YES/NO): NO